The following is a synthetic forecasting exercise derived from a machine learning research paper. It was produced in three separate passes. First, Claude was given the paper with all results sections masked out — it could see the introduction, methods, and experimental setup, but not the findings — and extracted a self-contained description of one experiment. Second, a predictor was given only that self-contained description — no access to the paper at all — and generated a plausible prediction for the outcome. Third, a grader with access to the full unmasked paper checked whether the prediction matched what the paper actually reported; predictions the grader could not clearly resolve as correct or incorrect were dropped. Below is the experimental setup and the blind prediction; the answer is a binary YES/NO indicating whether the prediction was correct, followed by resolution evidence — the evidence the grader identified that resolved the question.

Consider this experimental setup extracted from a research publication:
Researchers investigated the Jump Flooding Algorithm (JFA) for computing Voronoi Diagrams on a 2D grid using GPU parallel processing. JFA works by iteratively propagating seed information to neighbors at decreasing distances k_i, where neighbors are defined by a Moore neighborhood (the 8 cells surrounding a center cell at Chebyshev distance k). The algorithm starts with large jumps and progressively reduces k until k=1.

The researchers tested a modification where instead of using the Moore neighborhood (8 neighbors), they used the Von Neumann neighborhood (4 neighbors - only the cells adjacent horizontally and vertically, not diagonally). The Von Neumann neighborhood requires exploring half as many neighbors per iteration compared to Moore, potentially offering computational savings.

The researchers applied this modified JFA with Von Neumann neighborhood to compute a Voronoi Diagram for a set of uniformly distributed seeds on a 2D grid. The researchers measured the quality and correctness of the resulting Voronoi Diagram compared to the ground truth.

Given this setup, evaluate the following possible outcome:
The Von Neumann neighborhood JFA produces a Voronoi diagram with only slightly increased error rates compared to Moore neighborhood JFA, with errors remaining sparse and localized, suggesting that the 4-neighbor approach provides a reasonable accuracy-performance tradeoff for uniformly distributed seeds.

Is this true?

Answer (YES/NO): NO